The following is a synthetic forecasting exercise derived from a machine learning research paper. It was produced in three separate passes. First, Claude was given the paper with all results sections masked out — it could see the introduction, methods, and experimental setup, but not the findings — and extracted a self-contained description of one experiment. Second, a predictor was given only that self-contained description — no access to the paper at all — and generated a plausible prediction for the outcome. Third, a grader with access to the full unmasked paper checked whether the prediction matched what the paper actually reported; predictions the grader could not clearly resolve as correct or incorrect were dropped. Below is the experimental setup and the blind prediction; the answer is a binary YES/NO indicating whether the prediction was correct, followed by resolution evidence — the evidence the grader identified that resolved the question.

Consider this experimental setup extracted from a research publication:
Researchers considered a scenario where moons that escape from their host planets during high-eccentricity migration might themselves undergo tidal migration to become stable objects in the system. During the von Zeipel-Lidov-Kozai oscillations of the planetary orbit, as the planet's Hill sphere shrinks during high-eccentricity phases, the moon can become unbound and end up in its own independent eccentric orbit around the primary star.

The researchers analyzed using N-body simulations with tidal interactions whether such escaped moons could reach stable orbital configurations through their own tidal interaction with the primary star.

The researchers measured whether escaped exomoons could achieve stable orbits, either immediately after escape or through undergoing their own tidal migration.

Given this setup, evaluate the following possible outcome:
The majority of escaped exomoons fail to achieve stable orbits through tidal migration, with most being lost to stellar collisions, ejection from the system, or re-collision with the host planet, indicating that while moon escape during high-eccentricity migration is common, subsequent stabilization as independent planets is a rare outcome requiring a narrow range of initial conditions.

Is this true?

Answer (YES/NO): YES